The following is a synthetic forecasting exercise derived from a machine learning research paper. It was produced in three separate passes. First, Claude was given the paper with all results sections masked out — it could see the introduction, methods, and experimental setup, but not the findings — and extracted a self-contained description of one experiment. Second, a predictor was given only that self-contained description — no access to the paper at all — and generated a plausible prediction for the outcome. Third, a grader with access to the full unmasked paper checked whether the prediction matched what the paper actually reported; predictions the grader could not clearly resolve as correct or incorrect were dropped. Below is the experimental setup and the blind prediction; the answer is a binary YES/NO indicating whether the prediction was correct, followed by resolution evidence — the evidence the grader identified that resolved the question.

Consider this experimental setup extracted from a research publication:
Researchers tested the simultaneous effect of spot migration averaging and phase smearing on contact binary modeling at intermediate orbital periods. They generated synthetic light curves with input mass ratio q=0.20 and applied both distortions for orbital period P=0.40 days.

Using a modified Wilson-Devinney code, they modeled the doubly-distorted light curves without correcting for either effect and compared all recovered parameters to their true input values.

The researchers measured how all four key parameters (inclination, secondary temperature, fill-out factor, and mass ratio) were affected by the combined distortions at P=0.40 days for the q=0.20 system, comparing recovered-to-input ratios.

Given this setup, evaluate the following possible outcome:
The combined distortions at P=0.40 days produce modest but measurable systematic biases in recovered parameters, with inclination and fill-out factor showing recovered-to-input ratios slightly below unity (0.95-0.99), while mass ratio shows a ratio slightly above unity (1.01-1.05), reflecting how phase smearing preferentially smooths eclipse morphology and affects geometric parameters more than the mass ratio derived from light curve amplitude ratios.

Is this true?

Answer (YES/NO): NO